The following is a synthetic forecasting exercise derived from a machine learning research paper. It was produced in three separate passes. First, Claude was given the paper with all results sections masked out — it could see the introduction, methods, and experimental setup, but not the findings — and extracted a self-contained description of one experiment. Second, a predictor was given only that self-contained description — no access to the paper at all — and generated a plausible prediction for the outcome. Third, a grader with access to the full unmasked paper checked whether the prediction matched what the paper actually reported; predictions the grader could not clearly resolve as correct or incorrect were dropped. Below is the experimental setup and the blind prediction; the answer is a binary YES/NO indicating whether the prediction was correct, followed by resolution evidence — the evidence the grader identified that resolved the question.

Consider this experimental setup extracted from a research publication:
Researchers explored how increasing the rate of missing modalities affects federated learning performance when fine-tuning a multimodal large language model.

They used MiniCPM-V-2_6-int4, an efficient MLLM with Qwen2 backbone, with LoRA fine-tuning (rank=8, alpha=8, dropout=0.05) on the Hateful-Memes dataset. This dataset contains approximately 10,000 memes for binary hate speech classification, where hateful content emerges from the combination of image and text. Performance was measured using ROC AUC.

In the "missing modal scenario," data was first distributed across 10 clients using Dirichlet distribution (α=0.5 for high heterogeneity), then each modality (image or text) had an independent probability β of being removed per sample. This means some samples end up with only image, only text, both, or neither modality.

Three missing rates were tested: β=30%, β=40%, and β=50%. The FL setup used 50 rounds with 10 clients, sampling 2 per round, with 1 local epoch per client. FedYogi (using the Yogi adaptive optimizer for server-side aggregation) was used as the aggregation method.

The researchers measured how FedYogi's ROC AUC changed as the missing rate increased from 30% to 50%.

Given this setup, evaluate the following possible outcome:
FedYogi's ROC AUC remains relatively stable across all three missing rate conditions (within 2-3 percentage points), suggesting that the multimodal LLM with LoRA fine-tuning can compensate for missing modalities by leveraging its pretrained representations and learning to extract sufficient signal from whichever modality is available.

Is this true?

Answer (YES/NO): NO